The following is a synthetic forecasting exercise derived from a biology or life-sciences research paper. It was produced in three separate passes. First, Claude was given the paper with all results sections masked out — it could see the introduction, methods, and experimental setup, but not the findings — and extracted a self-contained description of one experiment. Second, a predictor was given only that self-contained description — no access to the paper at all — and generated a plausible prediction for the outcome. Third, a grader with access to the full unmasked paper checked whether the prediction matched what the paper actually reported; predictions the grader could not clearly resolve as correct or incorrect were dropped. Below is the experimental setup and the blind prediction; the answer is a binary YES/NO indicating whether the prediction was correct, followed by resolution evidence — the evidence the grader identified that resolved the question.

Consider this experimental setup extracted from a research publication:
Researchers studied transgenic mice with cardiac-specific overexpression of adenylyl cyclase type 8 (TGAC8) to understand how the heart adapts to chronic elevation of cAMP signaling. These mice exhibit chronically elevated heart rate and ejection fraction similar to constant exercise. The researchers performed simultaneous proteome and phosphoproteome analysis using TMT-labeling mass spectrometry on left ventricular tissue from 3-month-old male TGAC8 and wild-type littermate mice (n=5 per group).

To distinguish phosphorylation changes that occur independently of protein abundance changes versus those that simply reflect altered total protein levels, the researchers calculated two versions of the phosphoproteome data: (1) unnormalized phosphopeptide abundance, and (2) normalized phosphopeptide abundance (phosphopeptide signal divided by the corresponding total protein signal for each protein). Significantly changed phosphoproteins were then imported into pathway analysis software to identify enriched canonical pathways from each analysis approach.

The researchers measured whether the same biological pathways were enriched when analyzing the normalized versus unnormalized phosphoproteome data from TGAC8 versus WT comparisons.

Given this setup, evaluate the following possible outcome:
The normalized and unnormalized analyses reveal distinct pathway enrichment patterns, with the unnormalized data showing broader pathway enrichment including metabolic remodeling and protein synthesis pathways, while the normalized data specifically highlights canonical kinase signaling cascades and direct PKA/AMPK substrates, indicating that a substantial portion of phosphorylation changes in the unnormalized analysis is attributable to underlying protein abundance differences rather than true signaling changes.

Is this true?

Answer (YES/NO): NO